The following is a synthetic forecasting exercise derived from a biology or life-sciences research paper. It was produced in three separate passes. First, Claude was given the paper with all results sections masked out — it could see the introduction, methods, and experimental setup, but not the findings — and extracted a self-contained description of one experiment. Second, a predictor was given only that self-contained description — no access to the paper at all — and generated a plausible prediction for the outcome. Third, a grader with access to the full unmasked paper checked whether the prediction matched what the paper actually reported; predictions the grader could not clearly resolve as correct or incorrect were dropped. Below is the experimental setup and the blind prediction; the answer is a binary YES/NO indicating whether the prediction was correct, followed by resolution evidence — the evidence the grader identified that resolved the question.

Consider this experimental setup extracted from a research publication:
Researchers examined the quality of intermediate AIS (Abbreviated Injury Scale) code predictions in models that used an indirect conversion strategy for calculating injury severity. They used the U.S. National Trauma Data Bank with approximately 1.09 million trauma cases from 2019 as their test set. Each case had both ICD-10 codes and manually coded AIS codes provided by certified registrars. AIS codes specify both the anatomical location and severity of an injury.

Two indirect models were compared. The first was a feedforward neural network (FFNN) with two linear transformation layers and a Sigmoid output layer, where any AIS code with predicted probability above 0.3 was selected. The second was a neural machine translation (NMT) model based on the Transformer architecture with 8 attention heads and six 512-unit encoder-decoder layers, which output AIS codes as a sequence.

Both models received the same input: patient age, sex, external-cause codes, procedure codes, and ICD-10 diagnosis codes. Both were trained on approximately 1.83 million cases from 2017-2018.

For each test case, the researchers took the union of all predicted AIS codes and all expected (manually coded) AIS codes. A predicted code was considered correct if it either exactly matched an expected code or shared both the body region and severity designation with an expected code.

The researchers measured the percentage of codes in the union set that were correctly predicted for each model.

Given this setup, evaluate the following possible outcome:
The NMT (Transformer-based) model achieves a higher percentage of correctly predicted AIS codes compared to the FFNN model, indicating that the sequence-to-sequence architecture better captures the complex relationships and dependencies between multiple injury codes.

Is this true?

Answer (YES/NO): YES